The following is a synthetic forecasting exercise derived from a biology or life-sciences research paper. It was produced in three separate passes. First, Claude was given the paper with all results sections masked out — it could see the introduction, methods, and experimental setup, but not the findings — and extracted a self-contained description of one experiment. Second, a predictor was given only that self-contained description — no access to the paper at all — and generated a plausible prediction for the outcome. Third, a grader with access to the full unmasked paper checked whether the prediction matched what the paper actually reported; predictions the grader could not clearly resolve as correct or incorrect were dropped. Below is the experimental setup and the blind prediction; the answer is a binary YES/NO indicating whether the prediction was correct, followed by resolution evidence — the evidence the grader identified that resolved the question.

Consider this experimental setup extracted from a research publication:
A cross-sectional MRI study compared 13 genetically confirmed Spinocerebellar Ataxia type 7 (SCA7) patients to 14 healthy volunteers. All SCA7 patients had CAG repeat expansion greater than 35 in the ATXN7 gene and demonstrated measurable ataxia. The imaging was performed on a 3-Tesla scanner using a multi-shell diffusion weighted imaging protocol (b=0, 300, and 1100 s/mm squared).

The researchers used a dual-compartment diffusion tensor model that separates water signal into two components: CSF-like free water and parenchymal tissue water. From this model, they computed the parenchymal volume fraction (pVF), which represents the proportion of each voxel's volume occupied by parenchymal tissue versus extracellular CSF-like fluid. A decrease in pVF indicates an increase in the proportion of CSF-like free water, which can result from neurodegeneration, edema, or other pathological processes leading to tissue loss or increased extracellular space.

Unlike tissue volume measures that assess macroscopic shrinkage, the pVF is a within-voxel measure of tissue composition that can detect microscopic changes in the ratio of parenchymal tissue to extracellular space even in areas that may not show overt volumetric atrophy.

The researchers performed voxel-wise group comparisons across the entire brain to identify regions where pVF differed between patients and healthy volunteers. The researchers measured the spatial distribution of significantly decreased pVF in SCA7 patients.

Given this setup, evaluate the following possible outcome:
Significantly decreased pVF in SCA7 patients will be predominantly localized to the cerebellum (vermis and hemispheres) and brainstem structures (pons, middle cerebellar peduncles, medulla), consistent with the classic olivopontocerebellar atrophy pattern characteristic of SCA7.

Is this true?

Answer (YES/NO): NO